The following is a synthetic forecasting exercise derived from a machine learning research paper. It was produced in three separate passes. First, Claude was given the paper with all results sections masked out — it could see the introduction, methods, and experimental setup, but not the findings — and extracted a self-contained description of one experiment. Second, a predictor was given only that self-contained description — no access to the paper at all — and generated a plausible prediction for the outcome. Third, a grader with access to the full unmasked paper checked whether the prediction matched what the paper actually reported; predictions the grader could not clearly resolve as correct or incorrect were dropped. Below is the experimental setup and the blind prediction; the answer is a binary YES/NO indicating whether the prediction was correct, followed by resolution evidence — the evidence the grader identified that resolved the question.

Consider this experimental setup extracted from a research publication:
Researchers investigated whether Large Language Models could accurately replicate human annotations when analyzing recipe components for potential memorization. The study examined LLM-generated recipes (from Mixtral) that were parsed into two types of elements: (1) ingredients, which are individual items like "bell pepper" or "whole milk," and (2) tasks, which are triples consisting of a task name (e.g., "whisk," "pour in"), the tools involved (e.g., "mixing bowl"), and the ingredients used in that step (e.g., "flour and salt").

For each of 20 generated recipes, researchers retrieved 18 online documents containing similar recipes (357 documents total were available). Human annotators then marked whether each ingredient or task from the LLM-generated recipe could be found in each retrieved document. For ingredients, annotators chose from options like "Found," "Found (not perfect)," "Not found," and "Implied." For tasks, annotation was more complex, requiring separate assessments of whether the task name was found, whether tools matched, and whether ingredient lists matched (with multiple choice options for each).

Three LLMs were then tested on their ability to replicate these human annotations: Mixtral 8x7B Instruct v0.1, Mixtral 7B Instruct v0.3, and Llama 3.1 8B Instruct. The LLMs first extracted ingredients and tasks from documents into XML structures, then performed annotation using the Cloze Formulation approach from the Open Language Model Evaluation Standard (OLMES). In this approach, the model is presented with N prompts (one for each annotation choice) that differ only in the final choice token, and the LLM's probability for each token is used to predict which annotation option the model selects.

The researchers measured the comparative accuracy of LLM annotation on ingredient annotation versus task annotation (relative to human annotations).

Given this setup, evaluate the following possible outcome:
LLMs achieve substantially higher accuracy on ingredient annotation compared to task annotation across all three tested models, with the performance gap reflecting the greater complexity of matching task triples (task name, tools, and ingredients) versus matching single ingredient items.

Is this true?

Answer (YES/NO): NO